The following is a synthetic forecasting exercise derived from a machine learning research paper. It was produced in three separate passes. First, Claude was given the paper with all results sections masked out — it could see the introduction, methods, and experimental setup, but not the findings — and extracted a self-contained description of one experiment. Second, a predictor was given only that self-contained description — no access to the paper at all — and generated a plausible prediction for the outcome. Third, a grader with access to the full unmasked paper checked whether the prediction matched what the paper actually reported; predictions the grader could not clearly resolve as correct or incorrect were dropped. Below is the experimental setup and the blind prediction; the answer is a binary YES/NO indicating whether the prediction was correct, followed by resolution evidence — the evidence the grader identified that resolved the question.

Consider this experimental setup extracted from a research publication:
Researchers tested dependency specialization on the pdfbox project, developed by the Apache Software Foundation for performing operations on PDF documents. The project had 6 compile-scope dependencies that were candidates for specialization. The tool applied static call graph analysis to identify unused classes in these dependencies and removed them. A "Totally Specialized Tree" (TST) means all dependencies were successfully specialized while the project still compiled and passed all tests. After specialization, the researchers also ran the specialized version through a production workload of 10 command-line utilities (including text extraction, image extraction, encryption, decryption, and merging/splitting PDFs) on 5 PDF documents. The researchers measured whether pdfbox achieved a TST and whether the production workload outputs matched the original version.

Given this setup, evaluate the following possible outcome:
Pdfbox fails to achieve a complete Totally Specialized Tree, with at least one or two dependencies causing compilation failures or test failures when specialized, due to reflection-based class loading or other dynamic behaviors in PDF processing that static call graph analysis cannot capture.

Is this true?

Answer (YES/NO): NO